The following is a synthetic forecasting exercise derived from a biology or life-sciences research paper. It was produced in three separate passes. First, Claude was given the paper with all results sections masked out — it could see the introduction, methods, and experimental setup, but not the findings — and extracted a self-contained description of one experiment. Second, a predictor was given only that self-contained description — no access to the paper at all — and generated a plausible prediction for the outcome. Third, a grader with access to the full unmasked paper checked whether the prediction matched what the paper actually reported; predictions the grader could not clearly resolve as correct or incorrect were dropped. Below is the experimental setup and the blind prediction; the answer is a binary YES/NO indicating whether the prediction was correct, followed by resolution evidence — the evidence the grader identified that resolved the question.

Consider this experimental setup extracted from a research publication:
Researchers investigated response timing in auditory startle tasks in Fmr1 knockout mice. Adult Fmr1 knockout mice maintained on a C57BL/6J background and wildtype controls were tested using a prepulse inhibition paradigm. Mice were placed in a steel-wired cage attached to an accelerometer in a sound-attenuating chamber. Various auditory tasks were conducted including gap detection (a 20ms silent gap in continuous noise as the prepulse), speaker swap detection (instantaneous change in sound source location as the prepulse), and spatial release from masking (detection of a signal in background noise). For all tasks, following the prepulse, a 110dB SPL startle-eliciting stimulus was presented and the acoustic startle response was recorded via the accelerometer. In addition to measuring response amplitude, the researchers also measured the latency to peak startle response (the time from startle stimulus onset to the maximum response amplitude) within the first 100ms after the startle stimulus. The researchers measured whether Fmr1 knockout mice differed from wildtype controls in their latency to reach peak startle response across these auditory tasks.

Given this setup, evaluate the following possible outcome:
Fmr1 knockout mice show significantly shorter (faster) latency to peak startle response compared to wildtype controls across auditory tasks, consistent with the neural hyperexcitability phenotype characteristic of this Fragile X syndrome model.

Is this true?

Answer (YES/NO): NO